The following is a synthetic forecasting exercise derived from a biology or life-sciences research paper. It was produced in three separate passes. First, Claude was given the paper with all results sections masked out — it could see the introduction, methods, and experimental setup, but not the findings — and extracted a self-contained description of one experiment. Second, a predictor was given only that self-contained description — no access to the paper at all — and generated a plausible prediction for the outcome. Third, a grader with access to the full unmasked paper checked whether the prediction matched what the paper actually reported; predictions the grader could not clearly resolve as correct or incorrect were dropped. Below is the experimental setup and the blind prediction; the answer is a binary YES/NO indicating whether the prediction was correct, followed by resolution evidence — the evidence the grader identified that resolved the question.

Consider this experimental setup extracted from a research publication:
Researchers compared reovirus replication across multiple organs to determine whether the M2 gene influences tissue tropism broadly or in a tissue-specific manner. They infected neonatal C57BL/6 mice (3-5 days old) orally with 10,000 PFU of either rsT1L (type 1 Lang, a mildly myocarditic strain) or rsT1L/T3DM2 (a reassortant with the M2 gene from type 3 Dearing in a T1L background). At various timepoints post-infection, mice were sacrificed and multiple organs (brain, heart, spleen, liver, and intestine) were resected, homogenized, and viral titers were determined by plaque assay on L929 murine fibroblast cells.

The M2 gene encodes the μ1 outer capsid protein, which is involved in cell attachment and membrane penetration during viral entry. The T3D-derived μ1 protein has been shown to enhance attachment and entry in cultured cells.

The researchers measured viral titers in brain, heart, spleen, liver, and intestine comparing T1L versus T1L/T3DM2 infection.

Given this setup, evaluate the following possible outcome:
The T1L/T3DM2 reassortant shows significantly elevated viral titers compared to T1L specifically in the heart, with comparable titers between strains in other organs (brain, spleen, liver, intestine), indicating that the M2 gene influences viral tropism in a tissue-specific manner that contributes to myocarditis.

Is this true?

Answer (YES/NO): NO